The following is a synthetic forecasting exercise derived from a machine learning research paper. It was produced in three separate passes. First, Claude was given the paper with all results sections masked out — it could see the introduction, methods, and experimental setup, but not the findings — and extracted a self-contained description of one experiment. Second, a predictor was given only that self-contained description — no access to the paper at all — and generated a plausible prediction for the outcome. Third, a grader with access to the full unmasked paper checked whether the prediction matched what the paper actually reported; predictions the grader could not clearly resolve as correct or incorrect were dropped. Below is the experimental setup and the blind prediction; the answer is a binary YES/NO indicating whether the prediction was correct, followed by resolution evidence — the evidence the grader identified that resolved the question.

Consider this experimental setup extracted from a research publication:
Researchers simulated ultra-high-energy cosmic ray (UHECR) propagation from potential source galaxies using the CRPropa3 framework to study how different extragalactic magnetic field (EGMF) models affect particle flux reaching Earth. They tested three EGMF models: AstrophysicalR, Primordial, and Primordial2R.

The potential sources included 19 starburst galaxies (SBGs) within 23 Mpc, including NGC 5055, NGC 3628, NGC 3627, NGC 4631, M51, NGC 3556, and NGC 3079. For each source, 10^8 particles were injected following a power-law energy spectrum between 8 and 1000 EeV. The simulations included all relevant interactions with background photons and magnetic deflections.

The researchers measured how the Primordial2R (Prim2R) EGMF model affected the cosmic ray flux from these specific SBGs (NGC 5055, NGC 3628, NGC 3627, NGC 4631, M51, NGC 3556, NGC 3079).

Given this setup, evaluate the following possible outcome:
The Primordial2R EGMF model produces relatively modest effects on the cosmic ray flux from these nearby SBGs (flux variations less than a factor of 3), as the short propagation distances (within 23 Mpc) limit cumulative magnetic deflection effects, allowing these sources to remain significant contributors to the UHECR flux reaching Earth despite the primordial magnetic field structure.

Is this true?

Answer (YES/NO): NO